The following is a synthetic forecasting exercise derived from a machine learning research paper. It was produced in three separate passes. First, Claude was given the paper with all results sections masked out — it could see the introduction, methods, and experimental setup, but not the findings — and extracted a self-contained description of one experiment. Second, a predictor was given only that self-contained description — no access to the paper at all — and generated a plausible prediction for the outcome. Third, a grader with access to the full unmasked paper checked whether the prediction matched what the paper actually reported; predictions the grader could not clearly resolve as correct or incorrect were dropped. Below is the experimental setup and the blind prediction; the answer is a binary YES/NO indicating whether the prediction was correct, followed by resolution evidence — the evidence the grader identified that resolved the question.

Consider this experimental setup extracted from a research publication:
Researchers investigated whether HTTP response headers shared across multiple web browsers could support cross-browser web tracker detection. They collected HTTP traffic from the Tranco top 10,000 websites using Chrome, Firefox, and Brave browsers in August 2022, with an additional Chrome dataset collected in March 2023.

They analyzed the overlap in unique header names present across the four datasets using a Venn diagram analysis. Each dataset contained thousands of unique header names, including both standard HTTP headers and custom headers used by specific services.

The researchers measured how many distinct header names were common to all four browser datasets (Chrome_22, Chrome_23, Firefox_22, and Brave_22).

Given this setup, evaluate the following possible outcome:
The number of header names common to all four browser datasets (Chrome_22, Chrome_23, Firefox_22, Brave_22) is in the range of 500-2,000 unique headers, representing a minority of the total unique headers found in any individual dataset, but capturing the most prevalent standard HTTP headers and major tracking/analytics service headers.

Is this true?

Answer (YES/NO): NO